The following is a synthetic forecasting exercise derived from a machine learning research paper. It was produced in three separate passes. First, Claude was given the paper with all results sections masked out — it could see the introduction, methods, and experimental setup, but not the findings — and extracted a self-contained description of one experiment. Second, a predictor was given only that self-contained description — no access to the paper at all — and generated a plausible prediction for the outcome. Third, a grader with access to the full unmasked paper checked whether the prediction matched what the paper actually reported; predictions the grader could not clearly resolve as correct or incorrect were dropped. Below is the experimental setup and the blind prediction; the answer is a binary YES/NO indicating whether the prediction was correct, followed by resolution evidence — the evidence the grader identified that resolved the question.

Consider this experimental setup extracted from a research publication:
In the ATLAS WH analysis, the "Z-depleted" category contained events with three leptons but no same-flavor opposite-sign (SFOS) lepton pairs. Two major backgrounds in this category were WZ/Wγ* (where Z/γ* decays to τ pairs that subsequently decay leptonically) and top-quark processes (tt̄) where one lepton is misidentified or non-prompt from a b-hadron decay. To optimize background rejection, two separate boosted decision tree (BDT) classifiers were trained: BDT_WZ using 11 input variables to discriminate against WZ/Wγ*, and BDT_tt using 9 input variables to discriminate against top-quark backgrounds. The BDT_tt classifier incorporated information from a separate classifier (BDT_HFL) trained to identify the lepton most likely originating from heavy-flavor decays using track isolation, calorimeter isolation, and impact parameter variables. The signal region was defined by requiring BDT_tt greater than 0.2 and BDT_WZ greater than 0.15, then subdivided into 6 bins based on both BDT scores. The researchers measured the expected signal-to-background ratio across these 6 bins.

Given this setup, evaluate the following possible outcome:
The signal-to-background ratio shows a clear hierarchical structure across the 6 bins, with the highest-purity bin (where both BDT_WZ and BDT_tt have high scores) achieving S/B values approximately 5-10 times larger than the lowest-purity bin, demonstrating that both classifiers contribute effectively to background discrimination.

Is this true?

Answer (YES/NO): NO